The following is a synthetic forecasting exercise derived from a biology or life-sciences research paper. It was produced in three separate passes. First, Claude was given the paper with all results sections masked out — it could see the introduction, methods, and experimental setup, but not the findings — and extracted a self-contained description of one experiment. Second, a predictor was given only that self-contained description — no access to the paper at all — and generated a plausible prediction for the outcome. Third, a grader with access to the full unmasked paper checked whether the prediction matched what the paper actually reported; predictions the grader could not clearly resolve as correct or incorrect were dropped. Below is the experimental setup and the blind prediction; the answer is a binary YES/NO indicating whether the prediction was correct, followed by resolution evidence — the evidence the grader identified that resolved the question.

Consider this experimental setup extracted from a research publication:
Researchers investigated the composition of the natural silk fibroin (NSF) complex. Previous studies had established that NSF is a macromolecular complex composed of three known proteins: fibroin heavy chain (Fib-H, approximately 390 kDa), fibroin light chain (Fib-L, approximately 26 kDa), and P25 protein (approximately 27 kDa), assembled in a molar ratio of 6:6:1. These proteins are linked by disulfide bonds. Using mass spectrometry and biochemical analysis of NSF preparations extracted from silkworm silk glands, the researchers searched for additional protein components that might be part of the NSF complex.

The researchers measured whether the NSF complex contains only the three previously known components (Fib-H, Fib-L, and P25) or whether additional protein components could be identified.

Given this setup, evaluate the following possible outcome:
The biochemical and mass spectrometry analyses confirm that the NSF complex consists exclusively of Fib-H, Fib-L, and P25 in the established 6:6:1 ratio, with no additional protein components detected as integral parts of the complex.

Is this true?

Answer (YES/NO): NO